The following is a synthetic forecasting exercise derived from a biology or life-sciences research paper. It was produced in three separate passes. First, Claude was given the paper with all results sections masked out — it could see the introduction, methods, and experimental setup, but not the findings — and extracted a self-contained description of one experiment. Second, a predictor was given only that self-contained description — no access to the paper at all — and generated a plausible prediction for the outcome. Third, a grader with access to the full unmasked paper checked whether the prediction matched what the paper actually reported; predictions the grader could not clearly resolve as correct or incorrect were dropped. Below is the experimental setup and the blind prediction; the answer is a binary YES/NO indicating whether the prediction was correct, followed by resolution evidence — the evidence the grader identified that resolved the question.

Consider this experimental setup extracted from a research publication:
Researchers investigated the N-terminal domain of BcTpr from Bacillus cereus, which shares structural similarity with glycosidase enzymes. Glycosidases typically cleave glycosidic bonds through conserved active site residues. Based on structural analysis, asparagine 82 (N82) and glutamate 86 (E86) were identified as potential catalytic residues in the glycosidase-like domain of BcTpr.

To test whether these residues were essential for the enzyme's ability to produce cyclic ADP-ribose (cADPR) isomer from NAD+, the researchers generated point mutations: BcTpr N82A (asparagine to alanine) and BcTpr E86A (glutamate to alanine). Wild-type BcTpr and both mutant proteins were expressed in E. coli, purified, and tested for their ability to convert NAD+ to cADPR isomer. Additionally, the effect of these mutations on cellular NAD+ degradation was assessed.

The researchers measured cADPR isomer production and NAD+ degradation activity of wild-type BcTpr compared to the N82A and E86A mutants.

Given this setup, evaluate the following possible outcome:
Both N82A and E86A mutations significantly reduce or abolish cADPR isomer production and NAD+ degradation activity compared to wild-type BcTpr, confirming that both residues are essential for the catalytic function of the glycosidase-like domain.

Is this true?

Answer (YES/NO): YES